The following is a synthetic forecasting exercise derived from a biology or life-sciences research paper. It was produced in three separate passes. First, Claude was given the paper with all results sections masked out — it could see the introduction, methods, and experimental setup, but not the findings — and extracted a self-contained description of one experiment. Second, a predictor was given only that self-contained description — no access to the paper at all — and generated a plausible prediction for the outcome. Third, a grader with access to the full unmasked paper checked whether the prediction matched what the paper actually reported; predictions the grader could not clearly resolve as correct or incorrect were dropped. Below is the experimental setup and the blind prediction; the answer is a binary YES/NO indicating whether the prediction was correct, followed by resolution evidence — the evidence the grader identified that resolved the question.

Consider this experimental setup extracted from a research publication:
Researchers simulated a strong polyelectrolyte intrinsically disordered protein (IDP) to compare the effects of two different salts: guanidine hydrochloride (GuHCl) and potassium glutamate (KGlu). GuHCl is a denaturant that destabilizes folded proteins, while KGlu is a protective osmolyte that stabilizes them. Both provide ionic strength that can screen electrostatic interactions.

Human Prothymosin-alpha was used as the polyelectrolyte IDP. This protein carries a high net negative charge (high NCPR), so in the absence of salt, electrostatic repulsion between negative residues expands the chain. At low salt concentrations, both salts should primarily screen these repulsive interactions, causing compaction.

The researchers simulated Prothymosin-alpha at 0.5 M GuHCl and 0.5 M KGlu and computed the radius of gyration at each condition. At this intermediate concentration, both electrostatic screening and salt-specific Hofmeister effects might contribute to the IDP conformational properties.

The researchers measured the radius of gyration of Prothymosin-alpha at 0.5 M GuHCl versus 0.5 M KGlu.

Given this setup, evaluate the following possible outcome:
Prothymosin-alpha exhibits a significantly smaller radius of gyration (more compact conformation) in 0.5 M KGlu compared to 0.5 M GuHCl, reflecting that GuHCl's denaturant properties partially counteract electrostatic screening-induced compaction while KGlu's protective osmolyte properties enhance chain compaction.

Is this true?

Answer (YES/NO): NO